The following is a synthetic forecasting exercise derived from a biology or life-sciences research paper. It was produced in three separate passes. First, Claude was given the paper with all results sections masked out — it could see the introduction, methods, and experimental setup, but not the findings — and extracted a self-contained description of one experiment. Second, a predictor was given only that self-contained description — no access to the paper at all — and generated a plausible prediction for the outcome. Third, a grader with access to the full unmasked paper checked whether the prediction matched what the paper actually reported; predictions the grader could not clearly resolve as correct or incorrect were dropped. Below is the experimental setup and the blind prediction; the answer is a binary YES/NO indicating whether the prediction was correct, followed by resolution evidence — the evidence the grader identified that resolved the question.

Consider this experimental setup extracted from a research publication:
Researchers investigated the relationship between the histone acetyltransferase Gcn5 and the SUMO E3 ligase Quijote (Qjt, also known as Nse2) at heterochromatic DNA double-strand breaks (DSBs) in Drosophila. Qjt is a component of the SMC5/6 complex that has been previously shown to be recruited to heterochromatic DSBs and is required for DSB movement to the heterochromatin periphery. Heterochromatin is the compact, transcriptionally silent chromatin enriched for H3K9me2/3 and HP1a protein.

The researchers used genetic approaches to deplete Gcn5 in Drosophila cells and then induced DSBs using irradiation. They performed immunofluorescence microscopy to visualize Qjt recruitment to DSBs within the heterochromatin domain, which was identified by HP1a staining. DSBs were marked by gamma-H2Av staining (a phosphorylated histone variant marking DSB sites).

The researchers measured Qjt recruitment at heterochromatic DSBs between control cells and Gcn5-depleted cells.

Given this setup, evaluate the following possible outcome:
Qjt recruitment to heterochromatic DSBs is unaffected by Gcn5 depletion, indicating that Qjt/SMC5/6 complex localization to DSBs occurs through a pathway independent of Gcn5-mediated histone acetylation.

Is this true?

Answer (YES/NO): NO